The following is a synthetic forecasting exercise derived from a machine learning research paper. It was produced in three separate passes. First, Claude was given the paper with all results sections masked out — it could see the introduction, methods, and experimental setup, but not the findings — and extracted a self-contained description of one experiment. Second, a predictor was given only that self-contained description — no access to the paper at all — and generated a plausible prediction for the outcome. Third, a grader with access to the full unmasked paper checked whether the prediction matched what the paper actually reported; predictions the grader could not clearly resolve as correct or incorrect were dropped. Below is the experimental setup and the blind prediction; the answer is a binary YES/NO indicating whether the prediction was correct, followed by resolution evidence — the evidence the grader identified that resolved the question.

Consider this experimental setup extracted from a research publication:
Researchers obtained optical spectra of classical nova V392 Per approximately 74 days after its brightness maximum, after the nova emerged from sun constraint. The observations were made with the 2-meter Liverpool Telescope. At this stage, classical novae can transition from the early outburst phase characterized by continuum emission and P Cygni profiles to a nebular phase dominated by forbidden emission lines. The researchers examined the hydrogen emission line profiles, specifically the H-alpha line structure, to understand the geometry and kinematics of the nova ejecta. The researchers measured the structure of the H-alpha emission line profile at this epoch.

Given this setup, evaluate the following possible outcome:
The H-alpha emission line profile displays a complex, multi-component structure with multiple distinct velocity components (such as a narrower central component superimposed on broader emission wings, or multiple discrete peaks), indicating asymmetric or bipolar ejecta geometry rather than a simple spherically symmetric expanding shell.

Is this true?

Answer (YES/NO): YES